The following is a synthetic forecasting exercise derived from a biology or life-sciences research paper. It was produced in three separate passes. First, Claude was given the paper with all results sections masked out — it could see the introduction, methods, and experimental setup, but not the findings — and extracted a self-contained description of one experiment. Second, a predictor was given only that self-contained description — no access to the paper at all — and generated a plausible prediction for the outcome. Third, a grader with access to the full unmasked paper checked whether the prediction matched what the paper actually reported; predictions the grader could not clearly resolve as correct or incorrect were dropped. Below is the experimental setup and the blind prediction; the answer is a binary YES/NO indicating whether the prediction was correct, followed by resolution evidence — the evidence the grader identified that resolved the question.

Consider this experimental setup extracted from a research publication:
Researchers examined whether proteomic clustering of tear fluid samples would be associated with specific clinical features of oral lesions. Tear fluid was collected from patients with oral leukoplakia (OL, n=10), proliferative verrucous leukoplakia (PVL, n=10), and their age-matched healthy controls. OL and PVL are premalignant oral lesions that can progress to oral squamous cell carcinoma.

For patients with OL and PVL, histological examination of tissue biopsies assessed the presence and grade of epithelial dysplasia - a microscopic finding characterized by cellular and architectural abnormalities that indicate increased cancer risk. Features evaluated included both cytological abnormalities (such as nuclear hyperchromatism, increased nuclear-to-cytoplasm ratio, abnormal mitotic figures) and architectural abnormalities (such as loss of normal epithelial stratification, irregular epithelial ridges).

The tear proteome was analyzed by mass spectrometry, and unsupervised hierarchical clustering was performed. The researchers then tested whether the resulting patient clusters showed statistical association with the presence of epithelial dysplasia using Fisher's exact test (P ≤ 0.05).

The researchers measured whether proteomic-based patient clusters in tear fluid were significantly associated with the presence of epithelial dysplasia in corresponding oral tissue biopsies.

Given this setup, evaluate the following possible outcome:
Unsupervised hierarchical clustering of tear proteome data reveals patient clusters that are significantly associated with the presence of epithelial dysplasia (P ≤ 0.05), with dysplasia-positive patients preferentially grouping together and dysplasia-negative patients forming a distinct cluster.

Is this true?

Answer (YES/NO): NO